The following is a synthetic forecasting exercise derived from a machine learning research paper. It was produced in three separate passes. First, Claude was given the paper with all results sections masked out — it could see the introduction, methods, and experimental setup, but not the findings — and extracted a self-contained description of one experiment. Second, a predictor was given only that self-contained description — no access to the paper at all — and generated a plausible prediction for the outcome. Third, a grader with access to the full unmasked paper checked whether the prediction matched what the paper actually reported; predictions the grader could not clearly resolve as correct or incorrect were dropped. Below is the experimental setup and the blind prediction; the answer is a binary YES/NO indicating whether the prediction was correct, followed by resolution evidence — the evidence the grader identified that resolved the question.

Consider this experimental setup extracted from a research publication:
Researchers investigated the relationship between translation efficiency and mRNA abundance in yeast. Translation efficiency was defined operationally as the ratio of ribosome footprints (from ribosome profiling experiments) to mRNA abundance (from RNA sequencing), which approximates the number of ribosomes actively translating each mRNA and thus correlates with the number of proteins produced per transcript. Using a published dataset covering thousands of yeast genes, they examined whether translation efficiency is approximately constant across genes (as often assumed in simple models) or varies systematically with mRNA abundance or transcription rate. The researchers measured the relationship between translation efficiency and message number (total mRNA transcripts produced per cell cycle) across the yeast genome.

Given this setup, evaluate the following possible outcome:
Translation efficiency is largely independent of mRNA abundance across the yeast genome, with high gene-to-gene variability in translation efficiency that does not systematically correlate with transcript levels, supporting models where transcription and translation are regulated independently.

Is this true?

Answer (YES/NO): NO